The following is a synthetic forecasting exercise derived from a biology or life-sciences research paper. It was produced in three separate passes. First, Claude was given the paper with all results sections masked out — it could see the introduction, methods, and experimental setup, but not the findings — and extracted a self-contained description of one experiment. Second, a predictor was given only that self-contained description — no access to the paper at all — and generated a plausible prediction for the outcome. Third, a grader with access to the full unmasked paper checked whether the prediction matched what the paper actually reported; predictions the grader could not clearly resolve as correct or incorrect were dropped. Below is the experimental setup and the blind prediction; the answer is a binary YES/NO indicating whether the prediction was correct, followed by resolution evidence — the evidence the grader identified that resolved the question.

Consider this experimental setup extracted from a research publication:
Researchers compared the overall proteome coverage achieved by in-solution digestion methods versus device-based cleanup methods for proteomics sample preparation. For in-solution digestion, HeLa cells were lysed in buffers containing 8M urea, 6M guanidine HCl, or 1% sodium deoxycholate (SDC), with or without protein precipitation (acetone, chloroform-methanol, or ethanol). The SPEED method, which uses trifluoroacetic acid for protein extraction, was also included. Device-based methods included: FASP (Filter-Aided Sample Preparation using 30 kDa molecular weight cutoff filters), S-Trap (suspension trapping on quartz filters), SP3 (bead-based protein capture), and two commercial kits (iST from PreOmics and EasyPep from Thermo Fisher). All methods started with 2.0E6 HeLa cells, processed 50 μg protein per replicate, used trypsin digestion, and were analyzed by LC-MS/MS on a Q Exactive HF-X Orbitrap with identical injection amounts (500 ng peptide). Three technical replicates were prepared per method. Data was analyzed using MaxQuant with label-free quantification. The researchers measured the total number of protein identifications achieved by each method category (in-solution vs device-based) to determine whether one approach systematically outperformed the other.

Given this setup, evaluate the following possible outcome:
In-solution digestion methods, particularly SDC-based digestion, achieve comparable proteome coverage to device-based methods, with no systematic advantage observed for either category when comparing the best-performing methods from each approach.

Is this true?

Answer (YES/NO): YES